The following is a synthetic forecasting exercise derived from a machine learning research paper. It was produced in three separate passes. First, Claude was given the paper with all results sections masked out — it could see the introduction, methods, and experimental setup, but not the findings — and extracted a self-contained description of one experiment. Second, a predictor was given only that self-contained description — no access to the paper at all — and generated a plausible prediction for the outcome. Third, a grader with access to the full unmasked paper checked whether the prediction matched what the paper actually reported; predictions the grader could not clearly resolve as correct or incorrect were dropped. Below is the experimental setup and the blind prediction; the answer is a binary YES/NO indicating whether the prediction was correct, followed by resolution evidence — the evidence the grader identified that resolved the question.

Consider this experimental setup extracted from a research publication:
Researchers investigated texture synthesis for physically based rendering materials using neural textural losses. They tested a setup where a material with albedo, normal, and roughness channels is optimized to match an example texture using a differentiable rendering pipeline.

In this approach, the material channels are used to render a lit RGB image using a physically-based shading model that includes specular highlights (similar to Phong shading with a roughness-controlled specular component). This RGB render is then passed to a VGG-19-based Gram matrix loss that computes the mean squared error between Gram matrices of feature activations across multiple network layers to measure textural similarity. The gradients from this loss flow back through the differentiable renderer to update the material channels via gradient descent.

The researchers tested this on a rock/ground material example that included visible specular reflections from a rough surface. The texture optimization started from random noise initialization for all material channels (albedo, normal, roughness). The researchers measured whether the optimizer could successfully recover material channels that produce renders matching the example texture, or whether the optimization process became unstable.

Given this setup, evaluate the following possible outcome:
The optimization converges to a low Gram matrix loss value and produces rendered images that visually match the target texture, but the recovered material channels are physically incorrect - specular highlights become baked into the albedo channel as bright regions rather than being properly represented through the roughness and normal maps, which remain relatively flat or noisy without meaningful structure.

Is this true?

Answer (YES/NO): NO